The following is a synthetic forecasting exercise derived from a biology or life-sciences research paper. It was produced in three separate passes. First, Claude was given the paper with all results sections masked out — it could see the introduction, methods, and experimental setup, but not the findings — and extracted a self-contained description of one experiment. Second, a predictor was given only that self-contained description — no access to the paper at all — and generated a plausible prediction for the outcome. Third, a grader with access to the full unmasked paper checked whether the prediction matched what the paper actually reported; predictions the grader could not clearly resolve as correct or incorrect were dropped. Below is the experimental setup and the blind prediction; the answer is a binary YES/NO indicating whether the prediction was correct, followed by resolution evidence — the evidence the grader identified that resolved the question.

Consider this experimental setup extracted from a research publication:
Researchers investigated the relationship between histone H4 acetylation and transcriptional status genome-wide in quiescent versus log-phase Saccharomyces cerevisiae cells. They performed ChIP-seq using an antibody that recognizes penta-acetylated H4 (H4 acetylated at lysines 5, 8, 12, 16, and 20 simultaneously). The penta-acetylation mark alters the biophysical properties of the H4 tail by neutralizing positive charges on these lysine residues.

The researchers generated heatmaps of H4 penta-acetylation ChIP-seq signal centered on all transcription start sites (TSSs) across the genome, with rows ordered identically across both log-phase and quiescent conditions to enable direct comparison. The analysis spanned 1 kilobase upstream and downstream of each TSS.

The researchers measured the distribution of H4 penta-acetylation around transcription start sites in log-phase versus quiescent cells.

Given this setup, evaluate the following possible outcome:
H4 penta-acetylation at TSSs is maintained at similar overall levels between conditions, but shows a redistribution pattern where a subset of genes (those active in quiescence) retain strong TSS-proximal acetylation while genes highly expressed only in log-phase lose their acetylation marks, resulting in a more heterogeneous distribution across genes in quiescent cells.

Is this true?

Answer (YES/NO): NO